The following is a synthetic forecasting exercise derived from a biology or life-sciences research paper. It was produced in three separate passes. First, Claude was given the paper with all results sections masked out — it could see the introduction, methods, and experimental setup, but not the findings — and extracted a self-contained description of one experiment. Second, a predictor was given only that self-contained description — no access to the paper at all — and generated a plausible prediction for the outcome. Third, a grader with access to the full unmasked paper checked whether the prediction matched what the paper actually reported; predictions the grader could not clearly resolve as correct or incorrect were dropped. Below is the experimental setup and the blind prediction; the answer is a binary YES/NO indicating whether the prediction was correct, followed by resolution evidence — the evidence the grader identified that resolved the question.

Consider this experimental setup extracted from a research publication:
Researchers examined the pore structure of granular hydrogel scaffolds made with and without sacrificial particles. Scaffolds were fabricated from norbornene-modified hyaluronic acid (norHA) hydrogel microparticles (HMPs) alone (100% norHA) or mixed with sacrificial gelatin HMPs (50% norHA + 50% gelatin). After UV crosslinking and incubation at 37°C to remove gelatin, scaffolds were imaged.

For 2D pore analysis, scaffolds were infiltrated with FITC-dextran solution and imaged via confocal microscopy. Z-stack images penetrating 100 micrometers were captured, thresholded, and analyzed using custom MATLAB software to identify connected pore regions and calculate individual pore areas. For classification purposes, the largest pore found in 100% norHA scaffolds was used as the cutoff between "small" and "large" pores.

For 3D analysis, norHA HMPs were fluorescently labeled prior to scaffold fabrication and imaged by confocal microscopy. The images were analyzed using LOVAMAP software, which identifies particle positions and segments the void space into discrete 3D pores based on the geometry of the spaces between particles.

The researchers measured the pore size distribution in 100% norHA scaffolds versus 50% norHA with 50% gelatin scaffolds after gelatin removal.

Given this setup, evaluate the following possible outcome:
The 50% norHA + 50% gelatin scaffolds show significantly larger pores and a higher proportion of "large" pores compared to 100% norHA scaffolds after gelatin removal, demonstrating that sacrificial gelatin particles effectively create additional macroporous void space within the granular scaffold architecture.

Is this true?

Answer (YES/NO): YES